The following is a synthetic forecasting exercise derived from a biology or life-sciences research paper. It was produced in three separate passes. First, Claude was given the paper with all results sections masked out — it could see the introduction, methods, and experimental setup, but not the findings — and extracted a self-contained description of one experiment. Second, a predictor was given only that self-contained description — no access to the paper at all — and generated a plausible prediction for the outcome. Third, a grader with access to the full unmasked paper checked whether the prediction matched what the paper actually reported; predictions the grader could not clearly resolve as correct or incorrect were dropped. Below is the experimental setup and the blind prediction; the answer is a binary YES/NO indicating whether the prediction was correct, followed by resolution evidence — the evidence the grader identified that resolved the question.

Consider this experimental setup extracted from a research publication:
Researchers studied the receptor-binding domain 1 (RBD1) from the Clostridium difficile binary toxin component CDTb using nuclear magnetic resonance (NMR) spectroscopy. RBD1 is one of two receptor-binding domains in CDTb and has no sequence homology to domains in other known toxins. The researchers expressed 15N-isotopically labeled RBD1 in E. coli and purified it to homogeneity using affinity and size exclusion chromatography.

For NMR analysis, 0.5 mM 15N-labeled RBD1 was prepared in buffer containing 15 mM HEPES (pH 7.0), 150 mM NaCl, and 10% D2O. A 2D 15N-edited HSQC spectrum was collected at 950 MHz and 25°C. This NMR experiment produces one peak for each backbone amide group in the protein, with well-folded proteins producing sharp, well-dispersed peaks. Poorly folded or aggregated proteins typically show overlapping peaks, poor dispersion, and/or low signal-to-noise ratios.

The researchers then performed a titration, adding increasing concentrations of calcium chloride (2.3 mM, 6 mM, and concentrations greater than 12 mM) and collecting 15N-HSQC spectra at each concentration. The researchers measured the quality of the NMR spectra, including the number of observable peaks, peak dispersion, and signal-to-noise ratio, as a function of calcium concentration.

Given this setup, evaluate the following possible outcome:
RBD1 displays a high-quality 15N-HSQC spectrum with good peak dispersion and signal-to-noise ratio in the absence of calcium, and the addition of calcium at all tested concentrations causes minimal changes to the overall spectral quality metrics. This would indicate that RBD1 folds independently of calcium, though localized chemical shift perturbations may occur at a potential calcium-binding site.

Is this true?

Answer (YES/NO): NO